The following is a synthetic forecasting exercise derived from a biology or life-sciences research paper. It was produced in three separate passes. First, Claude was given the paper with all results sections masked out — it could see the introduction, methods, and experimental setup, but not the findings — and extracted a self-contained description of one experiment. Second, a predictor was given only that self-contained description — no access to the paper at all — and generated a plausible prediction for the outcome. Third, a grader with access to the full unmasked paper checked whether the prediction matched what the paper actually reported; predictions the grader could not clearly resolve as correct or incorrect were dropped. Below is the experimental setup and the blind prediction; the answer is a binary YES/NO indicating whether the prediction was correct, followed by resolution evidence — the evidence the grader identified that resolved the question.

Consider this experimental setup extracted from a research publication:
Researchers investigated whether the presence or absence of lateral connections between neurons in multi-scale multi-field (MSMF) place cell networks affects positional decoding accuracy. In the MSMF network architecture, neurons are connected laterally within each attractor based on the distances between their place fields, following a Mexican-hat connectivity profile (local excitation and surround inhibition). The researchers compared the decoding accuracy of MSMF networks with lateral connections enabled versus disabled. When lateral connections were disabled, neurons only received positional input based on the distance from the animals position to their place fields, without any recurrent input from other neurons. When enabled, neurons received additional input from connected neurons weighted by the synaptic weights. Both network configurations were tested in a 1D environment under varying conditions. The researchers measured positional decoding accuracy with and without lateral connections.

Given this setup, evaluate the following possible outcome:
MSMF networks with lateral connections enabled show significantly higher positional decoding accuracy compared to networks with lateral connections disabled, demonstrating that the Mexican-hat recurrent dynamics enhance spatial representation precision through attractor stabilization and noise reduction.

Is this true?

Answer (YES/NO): NO